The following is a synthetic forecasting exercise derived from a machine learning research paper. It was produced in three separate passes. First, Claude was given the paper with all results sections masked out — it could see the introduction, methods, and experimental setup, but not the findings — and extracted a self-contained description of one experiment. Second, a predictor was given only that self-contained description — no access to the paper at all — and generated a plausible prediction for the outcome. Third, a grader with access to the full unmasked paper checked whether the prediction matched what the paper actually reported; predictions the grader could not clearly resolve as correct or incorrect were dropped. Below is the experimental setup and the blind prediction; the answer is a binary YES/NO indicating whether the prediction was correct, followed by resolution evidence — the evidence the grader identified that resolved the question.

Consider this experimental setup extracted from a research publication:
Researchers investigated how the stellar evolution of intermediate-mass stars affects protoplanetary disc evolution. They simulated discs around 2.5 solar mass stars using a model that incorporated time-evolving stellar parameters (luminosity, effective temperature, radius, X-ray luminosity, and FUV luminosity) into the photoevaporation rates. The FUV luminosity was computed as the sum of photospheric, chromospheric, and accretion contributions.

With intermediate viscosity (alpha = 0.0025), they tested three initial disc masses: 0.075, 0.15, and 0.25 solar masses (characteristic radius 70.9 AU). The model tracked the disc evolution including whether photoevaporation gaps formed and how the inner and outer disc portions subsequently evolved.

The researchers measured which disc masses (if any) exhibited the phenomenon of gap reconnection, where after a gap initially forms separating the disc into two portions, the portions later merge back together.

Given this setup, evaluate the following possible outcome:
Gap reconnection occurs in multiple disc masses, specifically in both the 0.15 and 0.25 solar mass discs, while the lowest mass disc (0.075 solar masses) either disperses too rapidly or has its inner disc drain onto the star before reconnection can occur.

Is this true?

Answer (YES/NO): NO